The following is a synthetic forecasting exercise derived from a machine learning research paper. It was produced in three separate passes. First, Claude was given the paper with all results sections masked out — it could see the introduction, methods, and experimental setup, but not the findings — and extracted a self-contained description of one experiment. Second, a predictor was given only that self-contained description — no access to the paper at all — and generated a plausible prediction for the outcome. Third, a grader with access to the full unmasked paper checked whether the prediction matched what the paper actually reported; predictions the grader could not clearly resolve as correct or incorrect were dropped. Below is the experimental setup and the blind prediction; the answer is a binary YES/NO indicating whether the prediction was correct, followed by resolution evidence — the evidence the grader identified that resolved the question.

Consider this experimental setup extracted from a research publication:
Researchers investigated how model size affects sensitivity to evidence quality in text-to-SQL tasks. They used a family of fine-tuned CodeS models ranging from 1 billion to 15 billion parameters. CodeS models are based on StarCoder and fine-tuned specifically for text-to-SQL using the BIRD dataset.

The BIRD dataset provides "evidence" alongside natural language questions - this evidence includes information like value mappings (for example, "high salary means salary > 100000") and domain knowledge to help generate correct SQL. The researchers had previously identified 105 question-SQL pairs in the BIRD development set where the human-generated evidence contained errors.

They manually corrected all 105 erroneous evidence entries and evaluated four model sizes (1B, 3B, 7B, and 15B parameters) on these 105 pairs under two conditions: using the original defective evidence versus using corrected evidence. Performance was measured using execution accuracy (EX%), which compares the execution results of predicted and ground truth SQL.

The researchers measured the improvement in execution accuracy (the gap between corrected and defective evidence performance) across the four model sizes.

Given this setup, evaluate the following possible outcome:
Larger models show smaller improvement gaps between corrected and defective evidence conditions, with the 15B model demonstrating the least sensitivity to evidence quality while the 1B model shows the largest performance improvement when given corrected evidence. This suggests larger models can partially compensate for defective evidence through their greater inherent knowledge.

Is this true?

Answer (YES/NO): NO